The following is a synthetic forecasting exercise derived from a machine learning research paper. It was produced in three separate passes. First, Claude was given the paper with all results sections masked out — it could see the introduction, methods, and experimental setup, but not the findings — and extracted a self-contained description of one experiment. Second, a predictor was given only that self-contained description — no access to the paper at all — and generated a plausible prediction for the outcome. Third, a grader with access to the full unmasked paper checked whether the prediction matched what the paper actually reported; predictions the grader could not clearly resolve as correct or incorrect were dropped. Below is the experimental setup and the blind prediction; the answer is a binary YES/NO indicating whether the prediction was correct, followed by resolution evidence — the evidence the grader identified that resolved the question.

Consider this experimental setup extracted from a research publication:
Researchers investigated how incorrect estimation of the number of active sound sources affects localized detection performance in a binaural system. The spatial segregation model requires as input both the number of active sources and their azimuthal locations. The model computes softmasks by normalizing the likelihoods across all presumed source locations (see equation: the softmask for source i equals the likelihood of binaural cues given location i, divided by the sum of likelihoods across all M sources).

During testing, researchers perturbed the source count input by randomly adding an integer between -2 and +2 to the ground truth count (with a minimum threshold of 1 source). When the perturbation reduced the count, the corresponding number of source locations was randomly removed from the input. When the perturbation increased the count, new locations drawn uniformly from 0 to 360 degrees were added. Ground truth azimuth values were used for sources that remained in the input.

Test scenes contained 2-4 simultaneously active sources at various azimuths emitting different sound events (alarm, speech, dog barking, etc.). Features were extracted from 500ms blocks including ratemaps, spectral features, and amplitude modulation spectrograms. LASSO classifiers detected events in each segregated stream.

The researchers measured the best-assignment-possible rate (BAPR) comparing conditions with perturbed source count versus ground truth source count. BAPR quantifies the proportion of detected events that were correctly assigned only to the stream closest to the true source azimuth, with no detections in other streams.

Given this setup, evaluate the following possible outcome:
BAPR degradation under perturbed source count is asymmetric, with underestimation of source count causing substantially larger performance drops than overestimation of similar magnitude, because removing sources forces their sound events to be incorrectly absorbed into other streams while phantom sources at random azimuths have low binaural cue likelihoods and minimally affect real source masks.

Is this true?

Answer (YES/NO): NO